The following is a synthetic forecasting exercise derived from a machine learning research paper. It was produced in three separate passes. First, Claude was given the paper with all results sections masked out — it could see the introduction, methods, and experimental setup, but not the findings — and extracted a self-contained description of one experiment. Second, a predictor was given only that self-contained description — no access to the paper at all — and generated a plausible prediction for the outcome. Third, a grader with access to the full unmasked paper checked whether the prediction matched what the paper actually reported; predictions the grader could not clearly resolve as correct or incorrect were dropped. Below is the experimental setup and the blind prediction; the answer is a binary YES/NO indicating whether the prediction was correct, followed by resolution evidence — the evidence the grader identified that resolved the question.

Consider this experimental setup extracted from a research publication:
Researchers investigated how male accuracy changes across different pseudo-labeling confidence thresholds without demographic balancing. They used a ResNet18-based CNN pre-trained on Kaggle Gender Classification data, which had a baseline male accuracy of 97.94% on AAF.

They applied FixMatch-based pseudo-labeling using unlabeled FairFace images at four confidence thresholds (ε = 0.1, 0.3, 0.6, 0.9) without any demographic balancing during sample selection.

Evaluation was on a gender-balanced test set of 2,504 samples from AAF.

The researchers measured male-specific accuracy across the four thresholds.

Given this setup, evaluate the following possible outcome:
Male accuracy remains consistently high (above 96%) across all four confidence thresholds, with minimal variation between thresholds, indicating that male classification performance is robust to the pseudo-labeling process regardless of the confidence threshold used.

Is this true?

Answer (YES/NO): NO